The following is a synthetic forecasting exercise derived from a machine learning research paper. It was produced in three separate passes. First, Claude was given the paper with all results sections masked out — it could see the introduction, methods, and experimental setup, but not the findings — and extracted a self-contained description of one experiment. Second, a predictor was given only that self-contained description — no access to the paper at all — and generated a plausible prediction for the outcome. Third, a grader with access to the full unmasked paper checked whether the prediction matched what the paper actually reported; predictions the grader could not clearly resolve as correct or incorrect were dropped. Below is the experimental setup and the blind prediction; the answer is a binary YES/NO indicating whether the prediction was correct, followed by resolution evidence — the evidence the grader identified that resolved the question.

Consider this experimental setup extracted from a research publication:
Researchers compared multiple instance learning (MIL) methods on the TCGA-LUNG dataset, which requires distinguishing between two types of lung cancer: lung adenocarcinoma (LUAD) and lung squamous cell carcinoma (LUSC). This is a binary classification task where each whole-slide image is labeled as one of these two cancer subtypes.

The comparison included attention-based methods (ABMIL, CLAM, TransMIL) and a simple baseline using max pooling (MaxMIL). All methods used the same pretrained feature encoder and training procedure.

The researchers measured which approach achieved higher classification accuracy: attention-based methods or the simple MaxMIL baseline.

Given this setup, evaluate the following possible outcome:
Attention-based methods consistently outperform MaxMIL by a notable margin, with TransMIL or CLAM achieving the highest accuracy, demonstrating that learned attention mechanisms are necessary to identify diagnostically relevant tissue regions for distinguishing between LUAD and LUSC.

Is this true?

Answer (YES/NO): NO